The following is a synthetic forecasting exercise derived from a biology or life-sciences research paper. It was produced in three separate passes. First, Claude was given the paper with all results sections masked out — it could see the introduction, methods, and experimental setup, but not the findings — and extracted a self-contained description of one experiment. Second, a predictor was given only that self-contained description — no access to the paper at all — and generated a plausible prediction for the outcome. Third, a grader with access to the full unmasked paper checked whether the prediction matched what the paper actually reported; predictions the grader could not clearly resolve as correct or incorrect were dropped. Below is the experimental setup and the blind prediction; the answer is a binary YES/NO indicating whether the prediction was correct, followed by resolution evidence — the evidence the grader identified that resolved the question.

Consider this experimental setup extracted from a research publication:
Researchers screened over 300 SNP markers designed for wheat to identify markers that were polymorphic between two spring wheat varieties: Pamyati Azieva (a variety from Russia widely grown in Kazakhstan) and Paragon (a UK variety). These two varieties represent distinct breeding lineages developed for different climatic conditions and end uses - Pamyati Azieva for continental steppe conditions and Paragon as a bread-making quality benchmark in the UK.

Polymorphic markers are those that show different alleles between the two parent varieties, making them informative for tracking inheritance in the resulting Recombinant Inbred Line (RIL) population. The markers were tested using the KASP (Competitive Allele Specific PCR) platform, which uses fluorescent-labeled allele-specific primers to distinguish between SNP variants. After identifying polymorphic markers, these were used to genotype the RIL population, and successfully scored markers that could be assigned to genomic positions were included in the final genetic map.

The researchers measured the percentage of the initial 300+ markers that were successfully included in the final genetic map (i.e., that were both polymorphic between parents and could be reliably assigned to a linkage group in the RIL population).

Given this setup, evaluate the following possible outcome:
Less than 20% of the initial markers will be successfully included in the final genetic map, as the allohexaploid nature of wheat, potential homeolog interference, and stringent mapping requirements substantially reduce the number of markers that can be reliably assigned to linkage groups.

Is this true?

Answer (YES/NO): NO